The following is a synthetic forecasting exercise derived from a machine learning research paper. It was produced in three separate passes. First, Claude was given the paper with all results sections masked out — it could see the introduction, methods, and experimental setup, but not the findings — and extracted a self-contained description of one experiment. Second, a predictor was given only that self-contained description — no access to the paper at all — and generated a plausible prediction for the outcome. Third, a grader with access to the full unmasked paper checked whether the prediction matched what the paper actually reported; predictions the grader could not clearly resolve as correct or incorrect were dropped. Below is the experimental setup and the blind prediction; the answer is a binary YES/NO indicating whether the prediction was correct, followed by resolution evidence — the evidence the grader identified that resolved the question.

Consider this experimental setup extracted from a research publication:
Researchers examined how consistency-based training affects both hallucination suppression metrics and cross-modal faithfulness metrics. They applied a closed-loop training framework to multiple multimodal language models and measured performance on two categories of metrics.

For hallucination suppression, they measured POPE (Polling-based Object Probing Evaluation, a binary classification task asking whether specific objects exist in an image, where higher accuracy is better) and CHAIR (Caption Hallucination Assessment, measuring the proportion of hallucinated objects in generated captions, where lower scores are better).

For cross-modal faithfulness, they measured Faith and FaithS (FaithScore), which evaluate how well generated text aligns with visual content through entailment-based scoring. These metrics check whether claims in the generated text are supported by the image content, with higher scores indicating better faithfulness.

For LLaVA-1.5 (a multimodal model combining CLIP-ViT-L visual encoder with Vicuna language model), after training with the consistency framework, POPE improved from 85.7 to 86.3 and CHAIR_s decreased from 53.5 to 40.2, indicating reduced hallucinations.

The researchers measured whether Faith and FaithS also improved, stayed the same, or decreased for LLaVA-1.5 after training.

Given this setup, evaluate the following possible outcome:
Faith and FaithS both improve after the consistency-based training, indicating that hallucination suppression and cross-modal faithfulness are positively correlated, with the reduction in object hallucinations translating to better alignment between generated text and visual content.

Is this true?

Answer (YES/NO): NO